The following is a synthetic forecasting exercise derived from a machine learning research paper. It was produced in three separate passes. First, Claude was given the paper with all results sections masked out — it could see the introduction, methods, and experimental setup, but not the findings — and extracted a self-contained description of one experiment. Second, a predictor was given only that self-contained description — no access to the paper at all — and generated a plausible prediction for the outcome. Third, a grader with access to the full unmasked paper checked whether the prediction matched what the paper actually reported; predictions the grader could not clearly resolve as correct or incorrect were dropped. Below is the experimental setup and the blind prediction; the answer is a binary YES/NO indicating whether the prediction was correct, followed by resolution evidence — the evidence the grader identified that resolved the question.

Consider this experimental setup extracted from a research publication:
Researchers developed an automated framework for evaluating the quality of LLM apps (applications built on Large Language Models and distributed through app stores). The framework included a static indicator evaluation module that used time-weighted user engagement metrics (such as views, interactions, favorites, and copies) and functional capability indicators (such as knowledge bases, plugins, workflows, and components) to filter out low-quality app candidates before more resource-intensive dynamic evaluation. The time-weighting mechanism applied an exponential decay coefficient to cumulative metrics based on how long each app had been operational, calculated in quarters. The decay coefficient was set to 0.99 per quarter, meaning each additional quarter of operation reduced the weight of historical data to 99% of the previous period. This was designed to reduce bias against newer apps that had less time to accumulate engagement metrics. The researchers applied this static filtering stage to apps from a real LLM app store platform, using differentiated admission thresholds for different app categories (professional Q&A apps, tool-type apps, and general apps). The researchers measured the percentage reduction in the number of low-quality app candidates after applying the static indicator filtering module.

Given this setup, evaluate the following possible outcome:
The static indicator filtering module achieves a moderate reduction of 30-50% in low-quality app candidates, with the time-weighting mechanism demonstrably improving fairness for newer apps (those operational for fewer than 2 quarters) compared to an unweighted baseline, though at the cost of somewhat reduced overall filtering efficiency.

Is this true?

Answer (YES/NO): NO